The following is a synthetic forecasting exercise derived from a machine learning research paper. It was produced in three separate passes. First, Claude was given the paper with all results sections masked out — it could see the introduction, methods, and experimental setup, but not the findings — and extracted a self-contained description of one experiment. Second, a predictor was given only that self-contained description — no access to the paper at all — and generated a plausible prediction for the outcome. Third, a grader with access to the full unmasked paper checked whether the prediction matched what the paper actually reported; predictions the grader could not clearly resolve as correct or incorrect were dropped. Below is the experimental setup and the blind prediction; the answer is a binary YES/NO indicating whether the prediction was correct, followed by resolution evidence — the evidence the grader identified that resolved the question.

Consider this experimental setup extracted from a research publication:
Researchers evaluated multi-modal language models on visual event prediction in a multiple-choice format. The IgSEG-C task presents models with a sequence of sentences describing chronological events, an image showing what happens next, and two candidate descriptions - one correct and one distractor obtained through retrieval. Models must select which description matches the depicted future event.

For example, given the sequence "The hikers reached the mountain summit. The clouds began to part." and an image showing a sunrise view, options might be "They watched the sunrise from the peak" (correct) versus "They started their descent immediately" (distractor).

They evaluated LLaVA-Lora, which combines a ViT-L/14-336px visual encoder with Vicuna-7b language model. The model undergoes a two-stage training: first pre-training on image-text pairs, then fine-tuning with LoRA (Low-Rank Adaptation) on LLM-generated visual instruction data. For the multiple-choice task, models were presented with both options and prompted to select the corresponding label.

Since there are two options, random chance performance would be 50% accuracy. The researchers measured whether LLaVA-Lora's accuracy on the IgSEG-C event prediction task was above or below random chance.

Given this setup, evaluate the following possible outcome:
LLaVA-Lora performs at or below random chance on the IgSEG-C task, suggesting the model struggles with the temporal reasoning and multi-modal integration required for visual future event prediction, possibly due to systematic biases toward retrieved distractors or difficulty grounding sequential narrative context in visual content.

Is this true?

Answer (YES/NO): YES